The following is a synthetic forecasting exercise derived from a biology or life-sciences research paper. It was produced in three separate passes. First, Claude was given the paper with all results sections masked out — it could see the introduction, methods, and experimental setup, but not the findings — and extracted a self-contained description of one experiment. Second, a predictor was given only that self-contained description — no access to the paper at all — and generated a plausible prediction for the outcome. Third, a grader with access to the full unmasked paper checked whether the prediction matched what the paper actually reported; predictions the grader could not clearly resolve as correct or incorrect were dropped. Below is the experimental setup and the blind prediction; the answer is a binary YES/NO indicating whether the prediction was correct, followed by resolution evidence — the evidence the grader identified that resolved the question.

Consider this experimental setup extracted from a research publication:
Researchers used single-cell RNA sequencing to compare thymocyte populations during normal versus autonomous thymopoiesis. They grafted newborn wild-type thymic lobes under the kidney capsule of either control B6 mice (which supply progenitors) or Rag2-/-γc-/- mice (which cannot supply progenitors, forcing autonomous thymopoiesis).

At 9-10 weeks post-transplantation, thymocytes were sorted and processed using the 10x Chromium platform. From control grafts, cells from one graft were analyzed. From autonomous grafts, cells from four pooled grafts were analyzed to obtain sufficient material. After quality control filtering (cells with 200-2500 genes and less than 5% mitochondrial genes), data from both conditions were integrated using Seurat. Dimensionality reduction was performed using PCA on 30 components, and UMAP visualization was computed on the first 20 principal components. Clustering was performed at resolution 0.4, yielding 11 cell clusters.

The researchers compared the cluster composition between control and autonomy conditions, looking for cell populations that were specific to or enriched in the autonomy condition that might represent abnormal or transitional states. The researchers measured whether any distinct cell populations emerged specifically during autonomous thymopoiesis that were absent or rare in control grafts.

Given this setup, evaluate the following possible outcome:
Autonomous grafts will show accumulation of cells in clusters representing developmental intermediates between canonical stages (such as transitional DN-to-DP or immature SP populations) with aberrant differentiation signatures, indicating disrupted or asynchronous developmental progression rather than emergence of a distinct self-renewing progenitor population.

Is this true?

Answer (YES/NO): NO